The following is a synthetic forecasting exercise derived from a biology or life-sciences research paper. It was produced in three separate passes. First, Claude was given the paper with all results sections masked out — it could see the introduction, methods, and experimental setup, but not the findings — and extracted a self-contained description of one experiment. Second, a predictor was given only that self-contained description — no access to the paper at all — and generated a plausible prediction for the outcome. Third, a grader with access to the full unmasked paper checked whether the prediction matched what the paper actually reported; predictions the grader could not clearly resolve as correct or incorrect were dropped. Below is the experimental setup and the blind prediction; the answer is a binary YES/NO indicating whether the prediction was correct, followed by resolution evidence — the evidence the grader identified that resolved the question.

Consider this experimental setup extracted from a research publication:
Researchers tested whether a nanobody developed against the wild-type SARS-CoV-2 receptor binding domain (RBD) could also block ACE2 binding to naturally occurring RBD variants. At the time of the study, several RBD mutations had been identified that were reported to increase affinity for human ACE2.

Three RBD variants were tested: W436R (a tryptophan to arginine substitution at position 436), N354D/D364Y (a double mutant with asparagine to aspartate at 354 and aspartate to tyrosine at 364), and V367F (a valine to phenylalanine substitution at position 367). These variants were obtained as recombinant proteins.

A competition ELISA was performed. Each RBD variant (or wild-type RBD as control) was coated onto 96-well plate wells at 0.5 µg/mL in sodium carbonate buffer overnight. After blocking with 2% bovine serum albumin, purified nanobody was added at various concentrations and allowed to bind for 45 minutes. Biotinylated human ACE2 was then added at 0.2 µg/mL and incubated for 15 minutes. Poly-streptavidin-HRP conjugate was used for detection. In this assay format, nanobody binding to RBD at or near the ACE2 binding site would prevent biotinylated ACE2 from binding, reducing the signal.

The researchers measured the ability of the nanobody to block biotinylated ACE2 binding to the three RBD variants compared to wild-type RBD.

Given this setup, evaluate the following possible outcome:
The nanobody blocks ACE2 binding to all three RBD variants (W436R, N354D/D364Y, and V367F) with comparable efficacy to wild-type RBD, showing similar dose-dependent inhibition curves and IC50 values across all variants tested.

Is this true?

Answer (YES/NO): YES